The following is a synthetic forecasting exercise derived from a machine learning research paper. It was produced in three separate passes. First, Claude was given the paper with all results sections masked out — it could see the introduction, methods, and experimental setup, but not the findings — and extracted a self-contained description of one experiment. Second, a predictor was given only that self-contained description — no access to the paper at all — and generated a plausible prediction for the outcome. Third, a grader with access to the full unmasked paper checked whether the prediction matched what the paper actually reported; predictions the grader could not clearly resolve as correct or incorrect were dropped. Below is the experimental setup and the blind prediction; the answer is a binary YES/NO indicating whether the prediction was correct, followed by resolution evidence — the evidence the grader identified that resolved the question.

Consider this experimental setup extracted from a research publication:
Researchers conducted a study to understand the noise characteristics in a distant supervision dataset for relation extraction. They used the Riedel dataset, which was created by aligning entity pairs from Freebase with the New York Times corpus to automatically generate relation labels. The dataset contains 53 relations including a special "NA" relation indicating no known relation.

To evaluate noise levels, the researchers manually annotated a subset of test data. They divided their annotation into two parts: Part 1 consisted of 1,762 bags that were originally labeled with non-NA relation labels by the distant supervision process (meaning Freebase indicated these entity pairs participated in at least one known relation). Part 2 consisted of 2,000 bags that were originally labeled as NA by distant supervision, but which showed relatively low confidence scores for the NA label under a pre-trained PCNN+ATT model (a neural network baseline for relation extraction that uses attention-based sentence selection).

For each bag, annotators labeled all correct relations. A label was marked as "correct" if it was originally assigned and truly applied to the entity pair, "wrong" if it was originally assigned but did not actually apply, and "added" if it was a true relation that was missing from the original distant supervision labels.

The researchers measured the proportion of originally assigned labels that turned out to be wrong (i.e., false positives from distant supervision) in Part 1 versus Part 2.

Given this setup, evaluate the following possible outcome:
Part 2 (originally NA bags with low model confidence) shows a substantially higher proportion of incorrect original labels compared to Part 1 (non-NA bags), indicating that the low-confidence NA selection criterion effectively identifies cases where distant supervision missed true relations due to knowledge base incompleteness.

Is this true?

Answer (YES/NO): YES